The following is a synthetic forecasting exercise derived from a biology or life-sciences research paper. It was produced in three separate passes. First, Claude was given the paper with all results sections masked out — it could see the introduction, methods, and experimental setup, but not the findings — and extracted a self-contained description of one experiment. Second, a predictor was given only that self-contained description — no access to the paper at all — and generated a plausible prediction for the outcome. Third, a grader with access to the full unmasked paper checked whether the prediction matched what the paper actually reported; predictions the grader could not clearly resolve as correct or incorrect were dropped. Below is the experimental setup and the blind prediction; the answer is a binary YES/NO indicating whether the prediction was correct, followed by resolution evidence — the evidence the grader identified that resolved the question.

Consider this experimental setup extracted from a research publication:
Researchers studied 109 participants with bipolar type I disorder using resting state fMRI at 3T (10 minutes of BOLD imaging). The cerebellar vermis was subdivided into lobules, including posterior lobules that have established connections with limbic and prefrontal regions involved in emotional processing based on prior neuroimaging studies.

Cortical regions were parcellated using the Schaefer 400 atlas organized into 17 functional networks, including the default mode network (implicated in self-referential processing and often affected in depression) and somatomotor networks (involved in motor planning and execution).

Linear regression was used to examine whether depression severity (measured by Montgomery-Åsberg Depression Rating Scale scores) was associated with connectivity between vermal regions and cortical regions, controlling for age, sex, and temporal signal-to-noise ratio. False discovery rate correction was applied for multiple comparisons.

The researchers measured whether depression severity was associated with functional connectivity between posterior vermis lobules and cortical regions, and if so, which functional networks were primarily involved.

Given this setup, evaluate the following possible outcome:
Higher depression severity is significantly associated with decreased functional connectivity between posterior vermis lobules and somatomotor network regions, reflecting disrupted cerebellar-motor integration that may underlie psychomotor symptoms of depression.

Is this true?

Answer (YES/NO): NO